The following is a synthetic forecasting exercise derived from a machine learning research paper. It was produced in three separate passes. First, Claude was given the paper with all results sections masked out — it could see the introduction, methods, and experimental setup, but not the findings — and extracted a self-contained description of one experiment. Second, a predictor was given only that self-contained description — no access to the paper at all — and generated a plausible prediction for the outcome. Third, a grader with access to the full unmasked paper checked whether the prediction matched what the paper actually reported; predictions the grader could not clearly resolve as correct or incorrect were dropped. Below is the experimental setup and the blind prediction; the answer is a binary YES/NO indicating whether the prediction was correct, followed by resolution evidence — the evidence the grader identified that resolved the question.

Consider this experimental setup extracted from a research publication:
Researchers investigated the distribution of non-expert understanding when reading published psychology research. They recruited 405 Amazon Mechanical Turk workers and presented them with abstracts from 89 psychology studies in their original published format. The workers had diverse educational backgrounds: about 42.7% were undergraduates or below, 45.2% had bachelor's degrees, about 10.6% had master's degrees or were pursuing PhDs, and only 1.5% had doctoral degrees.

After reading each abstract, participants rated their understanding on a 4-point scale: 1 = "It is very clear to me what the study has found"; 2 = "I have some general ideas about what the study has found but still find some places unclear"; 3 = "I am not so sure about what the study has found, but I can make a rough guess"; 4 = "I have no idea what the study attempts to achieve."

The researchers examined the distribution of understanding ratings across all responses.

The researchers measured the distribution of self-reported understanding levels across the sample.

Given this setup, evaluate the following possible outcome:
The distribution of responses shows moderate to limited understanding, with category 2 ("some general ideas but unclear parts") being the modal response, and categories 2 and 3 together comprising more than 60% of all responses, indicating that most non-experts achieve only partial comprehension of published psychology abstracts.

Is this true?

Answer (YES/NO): YES